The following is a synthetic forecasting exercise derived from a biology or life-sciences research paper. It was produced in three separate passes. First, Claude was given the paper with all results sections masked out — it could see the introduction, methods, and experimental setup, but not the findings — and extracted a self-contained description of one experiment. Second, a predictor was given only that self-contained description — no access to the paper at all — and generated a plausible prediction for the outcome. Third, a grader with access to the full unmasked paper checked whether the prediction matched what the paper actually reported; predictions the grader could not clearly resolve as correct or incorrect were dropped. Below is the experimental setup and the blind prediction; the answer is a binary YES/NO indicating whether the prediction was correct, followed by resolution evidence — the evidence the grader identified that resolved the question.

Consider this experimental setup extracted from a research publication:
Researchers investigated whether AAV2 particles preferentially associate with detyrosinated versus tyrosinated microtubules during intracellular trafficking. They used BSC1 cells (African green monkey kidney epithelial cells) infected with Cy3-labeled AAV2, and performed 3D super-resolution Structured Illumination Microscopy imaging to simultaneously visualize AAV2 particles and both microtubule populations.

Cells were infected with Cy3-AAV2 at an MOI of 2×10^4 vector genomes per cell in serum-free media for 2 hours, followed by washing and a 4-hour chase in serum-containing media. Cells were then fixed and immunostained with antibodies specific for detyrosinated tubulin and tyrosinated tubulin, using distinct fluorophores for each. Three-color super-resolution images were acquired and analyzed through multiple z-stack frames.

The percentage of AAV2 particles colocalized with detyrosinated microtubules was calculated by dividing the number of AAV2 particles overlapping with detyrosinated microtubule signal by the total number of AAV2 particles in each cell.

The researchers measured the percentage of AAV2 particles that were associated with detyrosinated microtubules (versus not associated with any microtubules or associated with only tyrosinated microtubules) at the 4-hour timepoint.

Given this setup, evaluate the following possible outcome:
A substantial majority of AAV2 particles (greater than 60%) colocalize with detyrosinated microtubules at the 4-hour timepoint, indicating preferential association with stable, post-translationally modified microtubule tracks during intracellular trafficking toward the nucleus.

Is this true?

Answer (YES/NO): NO